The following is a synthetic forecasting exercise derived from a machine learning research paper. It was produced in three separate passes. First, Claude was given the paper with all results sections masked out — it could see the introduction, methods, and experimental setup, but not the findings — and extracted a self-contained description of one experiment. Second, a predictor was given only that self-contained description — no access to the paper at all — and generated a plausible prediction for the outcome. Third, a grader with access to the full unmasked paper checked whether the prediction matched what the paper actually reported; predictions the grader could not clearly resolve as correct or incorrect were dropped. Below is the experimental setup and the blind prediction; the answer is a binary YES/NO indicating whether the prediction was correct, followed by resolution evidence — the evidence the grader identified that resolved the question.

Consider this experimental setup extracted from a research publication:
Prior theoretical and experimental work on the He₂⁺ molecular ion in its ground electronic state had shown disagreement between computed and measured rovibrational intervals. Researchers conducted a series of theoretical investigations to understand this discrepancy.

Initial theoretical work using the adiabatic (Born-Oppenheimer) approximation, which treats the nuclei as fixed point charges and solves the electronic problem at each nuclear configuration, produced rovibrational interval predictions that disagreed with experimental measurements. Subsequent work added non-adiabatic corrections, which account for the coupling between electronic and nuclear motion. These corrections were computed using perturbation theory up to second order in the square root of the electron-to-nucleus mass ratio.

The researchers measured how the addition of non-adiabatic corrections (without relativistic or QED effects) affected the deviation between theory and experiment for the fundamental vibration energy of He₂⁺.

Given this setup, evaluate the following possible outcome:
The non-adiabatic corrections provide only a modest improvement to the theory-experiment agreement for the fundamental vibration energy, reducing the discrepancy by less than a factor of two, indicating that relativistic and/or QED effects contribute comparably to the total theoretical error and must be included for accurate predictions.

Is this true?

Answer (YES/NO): NO